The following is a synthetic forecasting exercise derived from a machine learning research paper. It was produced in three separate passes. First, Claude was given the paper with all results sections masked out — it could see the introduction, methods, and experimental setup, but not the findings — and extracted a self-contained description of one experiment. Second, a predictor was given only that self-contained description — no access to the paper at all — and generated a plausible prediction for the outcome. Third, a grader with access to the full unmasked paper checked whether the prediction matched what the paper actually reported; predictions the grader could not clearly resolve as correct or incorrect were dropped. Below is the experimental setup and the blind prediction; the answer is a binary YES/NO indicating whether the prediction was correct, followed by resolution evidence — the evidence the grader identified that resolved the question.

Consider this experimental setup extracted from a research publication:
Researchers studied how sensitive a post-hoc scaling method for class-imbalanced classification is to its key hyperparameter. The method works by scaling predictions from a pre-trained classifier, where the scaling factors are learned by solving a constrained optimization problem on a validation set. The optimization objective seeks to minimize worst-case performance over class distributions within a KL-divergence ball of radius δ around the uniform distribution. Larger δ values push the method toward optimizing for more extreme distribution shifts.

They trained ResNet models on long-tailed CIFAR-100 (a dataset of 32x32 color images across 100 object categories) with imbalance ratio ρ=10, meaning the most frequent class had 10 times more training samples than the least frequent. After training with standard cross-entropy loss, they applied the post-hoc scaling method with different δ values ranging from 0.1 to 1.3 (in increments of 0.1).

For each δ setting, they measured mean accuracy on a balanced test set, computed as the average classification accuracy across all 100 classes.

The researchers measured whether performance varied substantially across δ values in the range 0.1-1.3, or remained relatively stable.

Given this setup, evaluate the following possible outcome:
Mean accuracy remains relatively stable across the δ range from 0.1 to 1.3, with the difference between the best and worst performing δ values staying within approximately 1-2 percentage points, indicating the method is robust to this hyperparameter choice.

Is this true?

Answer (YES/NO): YES